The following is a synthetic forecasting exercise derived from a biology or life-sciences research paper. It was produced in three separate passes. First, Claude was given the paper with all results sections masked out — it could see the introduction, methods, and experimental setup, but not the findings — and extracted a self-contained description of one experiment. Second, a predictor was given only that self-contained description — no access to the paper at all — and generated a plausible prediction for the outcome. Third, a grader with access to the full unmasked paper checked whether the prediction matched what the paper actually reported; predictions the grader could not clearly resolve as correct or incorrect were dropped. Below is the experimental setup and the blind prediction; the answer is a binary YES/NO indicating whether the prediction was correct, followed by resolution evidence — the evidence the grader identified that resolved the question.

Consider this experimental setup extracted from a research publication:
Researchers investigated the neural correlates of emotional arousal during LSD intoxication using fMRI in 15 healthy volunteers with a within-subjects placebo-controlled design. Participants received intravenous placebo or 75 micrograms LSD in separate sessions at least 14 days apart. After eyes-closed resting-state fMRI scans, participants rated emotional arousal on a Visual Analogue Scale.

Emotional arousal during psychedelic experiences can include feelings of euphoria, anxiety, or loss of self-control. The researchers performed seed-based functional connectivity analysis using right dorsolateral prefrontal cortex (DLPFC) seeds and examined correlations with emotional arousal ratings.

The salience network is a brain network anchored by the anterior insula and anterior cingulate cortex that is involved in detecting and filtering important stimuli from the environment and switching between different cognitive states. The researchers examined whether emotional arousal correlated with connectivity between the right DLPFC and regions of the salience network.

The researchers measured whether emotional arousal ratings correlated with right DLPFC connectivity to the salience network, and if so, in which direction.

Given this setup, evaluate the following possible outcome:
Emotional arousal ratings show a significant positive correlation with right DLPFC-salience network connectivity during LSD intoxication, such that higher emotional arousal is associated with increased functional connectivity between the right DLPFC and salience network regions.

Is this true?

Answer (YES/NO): YES